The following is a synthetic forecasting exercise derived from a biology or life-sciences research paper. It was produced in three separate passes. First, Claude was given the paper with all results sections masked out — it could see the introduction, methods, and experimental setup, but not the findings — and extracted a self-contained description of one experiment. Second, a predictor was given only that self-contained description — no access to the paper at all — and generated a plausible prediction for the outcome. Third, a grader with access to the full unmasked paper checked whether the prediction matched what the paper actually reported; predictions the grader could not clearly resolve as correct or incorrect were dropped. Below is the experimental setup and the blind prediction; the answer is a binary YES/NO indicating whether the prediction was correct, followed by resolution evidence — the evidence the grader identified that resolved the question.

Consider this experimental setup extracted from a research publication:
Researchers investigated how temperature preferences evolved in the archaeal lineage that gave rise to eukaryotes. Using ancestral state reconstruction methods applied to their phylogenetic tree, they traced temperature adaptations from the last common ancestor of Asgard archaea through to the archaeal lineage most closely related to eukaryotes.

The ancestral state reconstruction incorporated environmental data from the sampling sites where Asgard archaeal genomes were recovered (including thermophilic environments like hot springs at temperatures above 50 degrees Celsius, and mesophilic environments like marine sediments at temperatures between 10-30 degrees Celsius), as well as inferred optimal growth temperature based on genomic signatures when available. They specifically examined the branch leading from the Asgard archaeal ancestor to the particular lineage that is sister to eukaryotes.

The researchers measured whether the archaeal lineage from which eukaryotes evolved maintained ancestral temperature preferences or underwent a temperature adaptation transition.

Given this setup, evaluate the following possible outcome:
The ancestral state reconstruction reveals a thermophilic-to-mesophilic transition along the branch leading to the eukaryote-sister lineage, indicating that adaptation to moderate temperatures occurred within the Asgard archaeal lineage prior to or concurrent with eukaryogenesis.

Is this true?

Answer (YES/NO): YES